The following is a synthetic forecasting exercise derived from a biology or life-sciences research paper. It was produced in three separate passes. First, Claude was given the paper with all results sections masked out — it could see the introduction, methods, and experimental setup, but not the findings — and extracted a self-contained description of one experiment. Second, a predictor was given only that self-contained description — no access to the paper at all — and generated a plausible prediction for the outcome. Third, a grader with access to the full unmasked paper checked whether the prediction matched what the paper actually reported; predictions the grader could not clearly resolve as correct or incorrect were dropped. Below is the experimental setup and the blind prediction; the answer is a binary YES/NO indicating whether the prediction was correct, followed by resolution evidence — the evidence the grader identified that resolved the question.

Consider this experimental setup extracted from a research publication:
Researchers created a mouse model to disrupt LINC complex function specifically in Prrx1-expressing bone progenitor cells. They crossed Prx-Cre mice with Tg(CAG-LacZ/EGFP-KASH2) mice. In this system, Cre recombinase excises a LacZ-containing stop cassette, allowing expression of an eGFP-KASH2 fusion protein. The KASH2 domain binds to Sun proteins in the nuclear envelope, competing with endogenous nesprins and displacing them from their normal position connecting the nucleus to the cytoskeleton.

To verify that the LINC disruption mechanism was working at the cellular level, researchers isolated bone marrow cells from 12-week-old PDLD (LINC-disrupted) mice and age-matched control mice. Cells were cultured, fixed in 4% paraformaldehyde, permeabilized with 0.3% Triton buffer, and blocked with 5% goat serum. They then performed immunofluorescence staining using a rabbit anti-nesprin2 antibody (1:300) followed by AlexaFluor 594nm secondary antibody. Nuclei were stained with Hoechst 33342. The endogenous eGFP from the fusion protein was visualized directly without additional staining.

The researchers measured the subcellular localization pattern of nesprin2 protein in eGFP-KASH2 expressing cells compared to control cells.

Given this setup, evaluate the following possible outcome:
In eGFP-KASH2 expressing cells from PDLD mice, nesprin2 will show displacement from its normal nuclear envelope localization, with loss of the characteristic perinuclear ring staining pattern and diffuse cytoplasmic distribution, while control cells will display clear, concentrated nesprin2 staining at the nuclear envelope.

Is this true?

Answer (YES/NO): NO